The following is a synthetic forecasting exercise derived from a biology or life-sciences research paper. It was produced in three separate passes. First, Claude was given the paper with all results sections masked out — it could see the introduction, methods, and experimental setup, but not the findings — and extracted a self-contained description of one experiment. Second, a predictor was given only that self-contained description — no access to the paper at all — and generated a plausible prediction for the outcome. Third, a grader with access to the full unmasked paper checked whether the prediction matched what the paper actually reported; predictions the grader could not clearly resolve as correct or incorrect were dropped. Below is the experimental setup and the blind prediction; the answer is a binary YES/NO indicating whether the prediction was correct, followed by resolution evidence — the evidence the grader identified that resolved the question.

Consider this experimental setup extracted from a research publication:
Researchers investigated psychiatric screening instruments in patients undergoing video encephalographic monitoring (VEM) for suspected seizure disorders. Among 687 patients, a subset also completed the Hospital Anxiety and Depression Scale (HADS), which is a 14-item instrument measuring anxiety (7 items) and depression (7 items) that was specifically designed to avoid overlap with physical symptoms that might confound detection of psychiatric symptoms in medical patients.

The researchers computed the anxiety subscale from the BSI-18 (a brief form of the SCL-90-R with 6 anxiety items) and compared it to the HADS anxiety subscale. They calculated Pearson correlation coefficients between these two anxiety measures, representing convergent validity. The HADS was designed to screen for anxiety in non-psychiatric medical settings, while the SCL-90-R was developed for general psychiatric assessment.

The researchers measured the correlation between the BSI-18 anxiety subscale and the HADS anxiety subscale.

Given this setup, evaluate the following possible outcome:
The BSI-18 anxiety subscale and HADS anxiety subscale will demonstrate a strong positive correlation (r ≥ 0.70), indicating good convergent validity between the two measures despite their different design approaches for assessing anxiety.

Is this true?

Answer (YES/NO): YES